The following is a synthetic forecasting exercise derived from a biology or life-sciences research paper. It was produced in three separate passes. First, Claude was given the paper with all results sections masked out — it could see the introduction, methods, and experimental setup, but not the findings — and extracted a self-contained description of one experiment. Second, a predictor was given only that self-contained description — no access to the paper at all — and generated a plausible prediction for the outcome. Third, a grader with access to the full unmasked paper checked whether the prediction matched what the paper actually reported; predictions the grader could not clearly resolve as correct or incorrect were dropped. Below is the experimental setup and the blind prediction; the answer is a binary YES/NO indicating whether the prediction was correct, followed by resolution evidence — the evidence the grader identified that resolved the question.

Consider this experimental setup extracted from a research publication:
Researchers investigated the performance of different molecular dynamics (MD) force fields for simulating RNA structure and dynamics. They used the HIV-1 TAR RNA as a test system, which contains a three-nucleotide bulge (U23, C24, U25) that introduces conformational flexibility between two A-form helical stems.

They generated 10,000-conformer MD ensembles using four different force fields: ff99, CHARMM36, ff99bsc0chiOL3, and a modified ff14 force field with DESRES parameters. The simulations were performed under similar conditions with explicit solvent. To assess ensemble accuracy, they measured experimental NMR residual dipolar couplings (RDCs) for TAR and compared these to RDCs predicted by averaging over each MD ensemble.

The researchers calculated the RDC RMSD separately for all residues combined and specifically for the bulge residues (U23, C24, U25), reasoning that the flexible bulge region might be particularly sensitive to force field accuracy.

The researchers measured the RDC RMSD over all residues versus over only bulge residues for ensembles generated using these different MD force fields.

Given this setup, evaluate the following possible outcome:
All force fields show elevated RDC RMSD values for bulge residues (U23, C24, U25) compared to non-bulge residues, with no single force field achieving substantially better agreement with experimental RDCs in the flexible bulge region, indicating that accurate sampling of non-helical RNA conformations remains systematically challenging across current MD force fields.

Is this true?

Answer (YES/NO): YES